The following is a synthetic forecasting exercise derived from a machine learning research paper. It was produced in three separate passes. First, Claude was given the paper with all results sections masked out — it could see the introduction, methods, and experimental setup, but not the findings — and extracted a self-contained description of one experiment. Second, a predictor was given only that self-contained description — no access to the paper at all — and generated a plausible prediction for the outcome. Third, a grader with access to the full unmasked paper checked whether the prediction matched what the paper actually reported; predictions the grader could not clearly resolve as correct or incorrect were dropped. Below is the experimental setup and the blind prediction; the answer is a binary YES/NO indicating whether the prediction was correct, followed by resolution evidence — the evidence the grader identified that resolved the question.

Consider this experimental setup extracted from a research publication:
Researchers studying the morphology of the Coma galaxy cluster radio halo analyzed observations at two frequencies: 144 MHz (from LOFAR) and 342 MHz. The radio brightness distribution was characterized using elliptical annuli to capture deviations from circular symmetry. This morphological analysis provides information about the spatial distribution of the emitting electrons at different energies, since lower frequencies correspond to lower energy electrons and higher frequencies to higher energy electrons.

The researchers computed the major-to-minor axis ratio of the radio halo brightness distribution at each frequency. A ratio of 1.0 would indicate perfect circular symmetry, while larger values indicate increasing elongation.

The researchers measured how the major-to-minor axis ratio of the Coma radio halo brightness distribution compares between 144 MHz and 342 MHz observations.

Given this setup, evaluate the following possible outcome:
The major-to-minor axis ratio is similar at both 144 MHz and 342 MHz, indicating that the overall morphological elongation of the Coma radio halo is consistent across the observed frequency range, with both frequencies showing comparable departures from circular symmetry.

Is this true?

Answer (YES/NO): NO